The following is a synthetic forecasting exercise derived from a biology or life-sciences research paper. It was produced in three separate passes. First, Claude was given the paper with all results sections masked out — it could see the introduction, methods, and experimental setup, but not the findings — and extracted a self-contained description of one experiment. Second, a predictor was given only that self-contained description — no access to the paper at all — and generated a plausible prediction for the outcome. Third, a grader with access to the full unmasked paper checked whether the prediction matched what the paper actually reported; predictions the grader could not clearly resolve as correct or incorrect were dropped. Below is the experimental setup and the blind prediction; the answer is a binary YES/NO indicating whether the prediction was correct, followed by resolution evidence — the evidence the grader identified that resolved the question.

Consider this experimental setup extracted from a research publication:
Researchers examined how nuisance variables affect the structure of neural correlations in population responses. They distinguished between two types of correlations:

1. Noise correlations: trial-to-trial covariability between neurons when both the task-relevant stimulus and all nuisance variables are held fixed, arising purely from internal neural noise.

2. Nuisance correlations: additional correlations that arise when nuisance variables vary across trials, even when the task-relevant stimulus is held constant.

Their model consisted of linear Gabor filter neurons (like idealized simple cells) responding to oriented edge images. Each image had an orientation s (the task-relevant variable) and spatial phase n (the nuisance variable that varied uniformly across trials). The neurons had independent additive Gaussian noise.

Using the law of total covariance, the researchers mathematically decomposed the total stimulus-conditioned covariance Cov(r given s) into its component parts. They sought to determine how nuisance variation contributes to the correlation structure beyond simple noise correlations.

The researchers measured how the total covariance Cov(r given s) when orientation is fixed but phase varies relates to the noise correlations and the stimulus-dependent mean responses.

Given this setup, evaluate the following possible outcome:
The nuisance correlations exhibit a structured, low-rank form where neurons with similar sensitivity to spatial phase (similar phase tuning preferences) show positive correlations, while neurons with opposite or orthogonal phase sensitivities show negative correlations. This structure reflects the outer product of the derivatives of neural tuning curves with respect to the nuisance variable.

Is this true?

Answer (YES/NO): NO